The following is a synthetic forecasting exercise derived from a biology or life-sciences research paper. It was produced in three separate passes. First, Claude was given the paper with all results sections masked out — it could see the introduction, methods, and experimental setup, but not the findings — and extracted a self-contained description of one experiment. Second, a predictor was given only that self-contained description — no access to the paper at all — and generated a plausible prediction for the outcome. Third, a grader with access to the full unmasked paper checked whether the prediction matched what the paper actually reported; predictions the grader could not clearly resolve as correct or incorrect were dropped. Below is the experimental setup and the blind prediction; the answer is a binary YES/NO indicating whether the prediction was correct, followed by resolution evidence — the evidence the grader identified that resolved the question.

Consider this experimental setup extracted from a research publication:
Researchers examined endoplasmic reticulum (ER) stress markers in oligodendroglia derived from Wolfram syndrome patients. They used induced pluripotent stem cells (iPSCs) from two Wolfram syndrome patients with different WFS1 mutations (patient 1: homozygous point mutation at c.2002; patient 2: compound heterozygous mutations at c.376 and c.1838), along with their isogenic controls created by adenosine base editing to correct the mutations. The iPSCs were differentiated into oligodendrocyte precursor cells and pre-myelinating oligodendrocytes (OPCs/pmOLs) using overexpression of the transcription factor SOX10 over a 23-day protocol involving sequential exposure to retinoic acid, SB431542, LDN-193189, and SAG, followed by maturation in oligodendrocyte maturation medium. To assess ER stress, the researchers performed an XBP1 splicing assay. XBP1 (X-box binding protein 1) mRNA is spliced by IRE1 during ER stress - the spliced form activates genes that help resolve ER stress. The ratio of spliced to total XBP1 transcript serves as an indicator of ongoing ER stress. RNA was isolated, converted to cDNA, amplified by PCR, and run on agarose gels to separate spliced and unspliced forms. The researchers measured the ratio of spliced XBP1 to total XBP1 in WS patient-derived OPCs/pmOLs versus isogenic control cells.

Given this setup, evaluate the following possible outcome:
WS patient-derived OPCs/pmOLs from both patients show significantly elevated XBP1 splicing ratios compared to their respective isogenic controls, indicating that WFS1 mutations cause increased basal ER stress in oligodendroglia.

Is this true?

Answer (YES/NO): NO